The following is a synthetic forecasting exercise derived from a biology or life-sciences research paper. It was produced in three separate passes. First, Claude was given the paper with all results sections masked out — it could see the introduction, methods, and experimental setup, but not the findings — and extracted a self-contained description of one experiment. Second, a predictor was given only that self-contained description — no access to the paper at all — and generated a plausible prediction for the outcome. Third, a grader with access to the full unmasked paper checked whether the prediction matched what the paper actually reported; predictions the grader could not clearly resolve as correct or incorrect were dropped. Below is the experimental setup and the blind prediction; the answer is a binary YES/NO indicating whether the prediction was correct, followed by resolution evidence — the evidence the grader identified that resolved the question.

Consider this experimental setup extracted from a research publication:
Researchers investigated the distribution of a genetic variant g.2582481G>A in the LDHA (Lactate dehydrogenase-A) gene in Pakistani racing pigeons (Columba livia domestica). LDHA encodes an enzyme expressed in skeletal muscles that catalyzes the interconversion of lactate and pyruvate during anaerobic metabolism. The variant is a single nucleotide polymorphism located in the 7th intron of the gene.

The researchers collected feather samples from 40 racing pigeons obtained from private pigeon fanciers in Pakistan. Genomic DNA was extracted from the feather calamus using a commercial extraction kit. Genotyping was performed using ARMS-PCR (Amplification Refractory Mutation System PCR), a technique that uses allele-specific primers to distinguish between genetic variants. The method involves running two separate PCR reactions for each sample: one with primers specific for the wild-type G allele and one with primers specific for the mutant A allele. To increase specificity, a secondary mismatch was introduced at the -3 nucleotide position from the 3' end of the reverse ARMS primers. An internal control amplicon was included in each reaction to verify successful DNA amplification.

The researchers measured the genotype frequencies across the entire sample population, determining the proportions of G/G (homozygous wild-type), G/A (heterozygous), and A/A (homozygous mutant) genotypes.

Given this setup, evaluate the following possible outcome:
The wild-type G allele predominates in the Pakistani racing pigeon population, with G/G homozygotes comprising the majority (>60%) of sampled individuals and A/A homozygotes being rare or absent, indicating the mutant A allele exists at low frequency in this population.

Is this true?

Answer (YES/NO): NO